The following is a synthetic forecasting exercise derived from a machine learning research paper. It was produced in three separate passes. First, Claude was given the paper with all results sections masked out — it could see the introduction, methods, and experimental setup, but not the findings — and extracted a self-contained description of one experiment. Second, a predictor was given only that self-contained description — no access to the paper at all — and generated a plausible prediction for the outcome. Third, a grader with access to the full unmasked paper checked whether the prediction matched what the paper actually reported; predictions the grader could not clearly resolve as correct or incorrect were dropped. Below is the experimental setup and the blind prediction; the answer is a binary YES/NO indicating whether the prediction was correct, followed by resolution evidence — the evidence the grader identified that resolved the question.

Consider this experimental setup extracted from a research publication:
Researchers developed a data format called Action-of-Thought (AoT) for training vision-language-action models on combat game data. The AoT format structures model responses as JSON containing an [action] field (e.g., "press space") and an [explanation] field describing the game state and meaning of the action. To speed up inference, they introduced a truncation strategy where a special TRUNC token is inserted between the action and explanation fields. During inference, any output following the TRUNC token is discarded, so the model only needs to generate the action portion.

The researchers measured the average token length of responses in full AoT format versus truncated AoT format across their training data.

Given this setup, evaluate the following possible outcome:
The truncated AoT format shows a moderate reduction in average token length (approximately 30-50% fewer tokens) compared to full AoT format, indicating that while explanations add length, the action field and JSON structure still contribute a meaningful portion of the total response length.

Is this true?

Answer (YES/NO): NO